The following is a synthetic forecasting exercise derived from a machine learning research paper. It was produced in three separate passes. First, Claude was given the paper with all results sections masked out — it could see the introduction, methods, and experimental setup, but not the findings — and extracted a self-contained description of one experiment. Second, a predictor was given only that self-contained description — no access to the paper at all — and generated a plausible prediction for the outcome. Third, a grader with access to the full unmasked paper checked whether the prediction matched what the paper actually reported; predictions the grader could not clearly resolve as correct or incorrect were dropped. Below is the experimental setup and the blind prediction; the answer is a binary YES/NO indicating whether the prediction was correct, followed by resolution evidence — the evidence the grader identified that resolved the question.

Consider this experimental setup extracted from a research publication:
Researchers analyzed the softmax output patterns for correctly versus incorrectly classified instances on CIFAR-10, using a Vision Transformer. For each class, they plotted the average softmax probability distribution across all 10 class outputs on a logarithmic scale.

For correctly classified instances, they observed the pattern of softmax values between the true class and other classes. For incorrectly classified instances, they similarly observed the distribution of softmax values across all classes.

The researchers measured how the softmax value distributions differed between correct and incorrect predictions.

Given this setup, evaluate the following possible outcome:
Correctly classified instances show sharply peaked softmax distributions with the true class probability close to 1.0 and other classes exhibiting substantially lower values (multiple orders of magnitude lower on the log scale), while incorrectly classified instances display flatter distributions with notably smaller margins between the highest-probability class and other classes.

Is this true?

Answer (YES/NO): YES